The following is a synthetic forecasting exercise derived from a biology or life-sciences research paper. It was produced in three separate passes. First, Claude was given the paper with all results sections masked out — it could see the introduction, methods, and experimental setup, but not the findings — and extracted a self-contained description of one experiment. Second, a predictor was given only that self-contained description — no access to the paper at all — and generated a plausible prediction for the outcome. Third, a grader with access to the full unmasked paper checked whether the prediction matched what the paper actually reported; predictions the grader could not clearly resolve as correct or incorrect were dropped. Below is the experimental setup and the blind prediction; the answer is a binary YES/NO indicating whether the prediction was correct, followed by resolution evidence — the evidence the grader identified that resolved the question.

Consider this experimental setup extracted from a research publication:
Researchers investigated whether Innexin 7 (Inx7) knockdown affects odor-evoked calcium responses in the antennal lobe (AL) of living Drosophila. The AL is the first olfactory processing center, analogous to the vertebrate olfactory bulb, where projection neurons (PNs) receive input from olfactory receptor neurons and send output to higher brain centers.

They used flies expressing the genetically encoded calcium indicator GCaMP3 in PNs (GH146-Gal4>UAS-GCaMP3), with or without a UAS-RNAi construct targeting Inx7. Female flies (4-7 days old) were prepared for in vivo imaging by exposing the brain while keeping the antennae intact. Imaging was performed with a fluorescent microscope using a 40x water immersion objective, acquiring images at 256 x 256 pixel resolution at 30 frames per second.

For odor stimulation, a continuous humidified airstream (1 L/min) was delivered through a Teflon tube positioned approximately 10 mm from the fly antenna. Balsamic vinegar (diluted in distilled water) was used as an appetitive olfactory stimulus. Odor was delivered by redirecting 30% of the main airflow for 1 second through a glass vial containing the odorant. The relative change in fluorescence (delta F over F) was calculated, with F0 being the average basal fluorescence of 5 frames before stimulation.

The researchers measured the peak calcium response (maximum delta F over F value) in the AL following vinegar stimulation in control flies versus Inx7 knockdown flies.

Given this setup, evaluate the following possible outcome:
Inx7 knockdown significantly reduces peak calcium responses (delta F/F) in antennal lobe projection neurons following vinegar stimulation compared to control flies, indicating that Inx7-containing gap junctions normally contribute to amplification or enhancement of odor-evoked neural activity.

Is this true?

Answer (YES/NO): NO